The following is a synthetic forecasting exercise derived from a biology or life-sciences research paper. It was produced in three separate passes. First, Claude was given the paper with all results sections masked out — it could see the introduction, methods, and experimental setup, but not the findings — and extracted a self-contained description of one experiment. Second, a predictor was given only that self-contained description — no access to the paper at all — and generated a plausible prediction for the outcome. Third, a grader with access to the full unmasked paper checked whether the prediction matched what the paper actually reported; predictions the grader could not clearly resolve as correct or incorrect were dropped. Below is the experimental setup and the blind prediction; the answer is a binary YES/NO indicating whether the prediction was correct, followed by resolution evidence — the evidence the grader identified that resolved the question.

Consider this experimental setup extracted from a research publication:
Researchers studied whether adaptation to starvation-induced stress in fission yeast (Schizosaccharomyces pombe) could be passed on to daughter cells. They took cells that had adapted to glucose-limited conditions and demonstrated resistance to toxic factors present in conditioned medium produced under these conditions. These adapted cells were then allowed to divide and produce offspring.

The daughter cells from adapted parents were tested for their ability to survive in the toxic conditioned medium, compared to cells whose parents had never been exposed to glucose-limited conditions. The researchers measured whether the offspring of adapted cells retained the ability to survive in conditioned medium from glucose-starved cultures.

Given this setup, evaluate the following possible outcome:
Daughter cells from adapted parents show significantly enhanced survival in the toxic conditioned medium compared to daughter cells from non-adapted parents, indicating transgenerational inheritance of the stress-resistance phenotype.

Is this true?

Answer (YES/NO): YES